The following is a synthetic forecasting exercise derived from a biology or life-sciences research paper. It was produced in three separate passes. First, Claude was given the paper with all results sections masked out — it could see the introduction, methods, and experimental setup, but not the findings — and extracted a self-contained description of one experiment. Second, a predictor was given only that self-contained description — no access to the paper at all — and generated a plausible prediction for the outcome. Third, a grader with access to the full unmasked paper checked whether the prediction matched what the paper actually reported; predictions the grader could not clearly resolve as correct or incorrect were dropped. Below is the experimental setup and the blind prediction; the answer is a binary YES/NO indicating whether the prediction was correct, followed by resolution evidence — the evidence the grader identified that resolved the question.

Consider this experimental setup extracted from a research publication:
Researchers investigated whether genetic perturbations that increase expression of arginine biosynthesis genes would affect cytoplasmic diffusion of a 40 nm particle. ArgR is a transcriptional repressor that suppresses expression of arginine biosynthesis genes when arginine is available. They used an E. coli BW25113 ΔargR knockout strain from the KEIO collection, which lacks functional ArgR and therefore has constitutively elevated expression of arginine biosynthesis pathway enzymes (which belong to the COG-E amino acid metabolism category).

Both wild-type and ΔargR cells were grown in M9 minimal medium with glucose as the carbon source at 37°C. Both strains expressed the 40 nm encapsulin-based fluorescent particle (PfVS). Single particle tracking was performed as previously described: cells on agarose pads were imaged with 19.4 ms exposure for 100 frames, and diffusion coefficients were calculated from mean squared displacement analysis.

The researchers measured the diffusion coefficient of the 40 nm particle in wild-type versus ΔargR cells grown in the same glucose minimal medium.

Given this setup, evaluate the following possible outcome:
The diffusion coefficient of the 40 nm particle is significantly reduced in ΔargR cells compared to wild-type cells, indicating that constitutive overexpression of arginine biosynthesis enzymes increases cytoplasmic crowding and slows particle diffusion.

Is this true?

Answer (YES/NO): YES